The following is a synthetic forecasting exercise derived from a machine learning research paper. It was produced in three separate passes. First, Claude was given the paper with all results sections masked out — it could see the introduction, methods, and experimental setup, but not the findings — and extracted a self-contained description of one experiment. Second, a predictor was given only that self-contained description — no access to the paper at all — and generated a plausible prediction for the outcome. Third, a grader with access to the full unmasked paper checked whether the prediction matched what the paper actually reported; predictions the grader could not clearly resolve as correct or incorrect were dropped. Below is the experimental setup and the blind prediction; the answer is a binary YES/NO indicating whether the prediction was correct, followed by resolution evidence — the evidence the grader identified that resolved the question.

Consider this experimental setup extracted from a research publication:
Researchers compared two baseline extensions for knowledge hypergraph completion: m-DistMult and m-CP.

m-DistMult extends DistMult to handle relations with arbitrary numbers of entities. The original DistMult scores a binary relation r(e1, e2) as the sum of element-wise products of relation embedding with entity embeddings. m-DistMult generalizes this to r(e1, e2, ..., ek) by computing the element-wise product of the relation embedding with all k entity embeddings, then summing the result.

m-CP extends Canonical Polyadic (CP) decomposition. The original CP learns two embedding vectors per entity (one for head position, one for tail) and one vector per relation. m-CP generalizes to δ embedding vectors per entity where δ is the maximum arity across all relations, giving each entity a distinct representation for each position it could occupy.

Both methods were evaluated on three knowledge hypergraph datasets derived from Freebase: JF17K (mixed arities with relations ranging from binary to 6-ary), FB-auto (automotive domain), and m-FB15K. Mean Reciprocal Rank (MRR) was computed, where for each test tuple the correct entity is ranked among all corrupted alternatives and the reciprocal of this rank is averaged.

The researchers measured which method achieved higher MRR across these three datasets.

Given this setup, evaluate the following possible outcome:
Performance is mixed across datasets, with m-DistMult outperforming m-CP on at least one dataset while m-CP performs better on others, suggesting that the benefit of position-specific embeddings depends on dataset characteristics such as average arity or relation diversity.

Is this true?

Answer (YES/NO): NO